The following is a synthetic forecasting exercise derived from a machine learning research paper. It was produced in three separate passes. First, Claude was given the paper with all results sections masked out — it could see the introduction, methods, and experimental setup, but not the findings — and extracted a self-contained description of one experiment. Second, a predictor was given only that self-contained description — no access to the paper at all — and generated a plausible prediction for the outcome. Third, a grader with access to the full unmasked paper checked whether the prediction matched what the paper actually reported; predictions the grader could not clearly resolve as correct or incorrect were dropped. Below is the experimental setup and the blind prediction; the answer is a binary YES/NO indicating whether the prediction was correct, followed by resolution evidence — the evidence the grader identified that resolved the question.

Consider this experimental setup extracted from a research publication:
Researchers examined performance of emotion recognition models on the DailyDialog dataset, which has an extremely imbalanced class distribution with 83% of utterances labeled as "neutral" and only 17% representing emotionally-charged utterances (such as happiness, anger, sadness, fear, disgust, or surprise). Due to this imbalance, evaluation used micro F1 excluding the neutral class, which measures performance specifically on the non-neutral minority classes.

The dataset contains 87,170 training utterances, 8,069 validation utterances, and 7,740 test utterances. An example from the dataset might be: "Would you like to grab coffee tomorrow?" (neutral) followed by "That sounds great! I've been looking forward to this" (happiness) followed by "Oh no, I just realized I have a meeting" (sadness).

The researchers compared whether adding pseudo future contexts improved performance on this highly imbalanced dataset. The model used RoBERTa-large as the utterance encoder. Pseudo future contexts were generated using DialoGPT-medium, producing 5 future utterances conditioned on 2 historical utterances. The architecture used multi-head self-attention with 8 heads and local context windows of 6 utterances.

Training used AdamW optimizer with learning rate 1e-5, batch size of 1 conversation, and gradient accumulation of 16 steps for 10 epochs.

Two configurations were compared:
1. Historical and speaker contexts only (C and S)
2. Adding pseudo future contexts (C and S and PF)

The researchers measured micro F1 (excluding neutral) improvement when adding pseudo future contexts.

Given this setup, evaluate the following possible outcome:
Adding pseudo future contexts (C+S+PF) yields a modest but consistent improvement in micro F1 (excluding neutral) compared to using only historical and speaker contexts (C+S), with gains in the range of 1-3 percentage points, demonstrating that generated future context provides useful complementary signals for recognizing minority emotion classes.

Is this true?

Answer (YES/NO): NO